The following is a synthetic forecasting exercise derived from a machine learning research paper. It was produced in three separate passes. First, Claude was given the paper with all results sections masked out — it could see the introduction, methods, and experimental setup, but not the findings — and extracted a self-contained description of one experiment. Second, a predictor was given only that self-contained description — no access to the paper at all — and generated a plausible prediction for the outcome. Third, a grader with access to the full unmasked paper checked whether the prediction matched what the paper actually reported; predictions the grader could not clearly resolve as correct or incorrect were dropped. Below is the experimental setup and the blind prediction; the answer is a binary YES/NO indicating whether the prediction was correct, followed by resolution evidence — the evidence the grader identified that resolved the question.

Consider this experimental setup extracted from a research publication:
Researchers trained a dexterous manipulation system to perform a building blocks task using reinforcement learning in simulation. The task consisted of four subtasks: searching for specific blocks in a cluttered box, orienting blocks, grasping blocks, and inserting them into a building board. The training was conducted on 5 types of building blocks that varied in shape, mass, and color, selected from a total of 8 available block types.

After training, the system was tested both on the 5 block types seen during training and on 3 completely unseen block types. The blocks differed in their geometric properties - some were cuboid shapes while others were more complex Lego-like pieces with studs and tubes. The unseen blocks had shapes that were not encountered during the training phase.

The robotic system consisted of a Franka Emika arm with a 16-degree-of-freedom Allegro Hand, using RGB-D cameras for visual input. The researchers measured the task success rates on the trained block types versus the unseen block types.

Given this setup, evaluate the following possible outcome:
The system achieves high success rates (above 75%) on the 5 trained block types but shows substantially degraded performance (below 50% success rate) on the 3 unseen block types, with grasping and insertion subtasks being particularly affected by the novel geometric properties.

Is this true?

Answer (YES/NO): NO